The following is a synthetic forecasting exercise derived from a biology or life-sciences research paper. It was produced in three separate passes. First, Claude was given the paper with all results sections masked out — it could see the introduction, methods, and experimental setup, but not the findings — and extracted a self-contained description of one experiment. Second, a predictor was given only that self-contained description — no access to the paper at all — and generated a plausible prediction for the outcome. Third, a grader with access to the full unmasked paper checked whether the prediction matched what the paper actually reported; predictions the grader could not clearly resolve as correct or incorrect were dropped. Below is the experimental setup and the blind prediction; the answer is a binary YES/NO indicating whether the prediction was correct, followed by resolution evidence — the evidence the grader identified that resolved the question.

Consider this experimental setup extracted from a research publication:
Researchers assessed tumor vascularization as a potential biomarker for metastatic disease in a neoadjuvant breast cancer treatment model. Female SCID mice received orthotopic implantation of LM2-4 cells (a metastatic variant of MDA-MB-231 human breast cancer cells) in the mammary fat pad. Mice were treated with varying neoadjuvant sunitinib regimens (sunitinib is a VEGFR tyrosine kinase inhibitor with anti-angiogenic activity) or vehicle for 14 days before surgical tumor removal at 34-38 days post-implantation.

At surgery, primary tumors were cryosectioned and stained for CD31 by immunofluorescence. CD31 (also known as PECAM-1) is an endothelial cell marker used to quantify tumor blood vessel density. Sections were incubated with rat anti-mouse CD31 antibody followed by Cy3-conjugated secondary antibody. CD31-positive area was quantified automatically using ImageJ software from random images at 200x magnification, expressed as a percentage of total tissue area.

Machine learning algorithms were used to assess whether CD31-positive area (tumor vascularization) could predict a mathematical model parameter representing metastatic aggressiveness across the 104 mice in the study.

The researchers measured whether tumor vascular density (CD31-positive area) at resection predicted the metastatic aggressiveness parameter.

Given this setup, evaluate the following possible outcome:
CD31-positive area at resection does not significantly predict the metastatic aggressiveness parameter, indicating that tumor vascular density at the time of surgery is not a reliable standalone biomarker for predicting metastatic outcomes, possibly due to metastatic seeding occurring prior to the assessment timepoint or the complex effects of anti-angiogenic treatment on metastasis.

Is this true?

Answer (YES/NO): YES